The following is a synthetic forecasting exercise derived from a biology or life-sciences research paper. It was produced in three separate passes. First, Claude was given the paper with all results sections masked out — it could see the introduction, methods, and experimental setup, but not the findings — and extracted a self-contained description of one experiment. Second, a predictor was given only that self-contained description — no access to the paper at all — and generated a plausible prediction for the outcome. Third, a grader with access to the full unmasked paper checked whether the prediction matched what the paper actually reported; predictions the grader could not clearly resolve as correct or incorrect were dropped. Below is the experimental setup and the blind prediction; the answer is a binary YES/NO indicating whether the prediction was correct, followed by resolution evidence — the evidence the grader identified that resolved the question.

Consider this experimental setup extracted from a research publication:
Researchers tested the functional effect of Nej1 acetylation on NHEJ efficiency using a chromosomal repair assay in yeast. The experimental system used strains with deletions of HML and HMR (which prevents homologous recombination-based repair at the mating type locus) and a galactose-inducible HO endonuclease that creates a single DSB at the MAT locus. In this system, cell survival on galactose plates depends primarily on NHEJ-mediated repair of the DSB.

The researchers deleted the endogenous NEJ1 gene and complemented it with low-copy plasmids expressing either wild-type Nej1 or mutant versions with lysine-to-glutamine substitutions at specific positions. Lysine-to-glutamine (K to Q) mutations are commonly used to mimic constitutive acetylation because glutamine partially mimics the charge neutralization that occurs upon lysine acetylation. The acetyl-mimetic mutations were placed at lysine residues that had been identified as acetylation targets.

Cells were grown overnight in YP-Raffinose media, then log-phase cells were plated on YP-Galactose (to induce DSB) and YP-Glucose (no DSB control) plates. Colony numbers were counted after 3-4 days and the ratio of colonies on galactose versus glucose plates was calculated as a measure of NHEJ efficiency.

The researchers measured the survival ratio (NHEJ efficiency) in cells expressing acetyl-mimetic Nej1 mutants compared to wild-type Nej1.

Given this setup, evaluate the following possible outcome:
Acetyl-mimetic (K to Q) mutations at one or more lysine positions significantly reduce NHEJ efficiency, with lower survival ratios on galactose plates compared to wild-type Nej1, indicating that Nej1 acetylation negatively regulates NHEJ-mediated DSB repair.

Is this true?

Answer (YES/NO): NO